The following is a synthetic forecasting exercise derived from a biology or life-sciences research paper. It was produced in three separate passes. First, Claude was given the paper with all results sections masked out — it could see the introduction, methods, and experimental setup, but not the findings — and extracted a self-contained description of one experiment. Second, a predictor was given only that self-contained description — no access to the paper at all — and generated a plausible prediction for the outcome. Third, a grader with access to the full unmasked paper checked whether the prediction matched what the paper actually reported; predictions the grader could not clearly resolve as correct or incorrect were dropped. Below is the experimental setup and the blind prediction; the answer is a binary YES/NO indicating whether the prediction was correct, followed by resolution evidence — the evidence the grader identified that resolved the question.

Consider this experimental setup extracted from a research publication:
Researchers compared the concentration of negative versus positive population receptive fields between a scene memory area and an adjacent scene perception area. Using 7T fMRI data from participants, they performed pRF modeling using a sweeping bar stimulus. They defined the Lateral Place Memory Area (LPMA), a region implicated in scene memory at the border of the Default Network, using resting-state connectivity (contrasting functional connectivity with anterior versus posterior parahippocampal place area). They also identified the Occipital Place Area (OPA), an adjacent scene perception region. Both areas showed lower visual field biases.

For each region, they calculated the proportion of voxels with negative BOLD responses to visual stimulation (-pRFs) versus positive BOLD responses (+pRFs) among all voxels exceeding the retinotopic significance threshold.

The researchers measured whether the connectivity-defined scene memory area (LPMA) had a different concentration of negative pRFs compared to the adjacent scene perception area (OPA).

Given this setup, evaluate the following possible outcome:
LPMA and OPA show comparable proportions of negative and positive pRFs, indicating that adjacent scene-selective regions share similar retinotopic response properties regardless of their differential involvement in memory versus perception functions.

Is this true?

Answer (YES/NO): NO